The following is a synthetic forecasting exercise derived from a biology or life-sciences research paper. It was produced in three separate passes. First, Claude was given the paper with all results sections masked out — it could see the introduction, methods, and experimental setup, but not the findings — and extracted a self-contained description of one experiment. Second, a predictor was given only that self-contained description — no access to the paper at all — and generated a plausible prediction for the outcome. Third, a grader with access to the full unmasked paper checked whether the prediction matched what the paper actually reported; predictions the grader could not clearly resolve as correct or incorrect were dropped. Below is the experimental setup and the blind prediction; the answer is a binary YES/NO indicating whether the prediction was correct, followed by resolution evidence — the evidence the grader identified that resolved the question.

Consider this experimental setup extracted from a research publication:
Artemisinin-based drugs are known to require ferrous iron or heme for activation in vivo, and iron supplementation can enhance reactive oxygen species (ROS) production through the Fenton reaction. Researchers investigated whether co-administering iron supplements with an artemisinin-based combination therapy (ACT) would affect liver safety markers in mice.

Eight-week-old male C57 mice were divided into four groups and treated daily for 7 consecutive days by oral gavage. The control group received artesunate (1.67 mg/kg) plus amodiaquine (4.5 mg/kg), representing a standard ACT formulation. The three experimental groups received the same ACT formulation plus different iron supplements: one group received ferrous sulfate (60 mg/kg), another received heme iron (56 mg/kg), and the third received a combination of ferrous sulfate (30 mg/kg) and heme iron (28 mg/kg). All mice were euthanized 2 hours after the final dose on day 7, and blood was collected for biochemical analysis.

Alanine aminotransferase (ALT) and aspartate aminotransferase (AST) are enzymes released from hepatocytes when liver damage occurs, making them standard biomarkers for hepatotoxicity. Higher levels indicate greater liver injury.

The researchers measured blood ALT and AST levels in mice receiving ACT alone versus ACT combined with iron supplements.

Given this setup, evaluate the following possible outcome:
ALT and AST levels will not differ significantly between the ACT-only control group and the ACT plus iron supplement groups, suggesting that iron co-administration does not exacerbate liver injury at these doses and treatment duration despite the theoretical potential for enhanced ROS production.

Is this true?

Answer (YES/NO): YES